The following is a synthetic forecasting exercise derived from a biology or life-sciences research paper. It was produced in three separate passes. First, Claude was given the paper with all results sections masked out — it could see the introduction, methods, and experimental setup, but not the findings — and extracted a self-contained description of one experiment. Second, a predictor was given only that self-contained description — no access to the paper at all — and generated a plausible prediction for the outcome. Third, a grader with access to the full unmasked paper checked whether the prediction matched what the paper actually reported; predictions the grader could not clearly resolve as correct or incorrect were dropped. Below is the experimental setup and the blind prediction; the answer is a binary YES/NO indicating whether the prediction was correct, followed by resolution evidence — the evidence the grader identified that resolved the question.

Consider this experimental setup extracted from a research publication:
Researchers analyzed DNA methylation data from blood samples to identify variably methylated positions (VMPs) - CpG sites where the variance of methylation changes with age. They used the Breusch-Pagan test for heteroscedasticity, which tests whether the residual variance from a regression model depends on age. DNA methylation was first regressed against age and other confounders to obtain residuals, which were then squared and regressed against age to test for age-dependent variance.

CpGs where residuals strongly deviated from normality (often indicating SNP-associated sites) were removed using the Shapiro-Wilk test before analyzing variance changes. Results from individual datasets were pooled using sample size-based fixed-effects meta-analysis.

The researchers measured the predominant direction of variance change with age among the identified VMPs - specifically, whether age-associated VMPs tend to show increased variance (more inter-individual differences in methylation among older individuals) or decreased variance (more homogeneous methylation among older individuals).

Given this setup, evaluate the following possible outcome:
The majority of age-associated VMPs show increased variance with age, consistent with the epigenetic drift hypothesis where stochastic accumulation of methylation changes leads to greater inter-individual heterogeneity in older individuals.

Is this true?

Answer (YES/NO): YES